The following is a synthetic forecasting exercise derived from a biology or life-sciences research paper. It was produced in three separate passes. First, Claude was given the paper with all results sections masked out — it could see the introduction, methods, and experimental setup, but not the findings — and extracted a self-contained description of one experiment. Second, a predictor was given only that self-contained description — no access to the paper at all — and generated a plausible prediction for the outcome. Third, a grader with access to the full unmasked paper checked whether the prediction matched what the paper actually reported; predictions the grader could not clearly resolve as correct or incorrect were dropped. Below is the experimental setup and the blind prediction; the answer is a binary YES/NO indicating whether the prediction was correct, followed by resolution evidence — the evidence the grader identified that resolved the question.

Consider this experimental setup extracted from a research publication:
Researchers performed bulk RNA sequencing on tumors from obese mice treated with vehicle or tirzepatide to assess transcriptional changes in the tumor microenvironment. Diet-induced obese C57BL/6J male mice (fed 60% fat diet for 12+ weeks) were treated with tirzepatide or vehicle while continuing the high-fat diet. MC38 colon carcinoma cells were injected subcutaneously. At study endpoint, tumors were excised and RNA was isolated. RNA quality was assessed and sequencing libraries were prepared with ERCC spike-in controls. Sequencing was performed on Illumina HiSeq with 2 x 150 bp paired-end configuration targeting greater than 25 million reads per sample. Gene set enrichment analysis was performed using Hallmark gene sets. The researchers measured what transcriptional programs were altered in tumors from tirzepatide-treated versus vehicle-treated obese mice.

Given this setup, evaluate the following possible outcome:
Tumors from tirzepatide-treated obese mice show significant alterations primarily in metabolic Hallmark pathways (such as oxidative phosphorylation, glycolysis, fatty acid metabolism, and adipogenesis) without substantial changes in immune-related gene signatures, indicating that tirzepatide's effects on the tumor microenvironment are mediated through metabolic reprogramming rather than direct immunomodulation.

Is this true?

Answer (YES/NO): NO